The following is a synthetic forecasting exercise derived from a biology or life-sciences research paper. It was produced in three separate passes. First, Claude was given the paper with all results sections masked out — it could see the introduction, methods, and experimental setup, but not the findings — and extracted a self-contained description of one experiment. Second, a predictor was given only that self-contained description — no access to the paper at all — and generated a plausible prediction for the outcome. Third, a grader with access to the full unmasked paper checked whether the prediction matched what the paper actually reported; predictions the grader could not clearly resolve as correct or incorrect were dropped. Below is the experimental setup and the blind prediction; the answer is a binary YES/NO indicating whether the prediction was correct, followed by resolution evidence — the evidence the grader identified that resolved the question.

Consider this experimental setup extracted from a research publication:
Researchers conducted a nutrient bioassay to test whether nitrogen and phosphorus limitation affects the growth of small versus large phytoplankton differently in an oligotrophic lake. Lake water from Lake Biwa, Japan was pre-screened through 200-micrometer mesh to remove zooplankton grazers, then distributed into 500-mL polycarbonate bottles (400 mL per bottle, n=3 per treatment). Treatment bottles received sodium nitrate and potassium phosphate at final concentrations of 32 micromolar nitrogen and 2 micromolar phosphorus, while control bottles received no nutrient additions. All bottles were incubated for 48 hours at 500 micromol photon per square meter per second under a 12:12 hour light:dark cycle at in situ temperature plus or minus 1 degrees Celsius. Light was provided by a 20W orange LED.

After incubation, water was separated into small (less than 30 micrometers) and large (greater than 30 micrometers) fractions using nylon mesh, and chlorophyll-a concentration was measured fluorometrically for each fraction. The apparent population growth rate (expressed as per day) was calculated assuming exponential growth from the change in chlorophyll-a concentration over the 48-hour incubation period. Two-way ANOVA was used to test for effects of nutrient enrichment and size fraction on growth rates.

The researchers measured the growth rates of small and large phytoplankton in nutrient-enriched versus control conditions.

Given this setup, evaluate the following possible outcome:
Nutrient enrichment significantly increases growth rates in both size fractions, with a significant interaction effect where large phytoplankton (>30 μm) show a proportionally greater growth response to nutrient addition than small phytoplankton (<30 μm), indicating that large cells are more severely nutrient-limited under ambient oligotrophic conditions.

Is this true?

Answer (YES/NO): NO